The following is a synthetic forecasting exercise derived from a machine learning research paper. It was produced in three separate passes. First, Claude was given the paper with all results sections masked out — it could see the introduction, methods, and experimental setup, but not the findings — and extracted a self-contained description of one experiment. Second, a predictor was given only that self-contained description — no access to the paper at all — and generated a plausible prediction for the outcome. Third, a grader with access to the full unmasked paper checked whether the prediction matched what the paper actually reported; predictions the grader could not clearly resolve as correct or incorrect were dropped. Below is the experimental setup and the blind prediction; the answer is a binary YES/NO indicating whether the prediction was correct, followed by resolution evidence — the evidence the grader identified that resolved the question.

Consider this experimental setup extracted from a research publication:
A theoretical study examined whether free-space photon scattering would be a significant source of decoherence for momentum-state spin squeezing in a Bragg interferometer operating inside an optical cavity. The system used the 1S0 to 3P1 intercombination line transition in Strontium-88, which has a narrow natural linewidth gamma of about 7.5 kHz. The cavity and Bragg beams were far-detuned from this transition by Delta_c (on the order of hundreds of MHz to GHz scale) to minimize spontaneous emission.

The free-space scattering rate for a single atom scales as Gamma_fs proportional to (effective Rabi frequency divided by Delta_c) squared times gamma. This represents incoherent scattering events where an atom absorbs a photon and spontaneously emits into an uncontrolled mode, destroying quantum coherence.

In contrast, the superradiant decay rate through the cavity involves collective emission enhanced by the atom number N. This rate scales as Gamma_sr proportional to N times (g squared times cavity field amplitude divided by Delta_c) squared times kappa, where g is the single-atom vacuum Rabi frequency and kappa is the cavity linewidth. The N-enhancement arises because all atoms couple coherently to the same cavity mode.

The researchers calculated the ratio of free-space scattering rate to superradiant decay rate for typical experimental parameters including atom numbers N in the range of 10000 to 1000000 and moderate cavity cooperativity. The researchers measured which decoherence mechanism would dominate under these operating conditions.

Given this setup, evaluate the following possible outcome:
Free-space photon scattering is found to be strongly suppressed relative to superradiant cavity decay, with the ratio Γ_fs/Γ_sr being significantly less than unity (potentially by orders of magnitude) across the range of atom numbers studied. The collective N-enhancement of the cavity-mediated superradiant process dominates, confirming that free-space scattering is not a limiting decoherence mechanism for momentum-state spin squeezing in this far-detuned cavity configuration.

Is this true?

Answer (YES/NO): YES